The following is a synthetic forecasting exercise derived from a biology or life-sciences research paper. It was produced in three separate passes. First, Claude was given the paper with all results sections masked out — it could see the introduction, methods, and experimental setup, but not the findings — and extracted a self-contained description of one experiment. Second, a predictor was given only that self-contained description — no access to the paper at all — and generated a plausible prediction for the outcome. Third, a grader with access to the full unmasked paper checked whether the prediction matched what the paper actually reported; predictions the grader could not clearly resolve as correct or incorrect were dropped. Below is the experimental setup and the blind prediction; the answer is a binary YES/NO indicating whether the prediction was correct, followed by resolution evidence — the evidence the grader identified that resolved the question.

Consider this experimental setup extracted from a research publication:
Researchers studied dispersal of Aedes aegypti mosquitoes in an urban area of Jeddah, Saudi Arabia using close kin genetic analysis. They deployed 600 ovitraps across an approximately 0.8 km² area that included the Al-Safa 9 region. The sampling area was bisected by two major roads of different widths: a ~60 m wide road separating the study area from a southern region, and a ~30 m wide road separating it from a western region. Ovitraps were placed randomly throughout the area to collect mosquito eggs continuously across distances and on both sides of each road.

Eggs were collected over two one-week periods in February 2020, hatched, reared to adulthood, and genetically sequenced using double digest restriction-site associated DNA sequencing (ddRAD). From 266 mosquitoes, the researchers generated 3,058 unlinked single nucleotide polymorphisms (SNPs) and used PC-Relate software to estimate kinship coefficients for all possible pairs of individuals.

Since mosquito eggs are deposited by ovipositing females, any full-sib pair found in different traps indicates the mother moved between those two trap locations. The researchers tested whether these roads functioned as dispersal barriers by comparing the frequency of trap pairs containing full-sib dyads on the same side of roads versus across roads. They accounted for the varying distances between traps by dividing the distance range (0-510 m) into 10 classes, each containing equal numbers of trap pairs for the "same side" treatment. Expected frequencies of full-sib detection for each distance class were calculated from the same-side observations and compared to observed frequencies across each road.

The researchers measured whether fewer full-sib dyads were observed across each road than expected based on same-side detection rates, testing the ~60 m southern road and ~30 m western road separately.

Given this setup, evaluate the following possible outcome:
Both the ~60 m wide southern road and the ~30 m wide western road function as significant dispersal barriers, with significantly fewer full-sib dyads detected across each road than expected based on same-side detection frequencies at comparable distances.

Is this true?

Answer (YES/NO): NO